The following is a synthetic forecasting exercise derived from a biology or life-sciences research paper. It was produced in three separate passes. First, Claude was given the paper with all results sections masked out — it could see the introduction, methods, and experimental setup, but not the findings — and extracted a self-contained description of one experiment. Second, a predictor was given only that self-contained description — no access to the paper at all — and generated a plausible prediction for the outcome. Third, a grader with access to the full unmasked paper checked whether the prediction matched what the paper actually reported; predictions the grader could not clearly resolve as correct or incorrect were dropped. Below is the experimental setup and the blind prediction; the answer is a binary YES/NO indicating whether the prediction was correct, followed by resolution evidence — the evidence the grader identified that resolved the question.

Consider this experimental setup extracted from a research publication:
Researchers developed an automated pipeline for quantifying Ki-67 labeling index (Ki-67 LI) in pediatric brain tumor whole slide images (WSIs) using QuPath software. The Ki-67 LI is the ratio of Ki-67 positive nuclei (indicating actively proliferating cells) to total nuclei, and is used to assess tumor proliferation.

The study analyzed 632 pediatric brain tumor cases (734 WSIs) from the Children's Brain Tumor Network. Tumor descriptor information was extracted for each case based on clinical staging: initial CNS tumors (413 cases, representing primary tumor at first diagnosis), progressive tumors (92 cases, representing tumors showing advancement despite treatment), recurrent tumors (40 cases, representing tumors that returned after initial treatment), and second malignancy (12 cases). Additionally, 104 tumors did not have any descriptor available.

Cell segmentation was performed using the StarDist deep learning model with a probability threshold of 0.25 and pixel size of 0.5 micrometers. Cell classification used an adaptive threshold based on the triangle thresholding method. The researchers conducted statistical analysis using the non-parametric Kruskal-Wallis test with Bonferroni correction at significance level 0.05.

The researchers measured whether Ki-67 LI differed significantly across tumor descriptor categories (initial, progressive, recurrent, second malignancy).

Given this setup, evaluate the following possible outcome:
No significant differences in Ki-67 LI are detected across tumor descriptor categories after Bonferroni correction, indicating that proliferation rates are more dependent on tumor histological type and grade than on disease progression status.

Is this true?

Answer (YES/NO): NO